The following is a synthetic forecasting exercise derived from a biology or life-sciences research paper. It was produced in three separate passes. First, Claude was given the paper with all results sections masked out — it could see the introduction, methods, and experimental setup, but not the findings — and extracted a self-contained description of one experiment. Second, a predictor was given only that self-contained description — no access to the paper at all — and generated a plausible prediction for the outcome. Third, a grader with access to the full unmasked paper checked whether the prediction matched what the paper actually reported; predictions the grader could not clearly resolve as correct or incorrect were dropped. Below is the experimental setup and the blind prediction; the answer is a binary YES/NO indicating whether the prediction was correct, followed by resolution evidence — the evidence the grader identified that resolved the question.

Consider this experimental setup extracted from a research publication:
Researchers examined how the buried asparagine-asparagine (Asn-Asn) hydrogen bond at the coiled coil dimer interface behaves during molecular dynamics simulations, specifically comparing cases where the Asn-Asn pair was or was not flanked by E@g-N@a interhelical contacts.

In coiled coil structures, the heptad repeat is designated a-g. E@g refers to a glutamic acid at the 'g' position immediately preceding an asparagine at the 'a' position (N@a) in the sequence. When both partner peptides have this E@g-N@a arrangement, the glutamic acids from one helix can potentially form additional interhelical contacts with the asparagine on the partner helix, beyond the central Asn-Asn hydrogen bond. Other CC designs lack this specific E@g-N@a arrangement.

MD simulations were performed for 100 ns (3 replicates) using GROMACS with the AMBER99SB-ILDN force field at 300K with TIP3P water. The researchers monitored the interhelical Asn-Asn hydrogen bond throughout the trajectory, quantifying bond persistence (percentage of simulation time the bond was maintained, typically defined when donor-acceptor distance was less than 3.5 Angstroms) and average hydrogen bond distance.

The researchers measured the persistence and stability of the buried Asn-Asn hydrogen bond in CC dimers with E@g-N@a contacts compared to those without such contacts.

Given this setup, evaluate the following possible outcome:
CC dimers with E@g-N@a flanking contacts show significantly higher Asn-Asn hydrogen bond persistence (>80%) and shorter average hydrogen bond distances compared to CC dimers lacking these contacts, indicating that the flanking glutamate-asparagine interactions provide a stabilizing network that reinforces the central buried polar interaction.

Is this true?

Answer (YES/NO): YES